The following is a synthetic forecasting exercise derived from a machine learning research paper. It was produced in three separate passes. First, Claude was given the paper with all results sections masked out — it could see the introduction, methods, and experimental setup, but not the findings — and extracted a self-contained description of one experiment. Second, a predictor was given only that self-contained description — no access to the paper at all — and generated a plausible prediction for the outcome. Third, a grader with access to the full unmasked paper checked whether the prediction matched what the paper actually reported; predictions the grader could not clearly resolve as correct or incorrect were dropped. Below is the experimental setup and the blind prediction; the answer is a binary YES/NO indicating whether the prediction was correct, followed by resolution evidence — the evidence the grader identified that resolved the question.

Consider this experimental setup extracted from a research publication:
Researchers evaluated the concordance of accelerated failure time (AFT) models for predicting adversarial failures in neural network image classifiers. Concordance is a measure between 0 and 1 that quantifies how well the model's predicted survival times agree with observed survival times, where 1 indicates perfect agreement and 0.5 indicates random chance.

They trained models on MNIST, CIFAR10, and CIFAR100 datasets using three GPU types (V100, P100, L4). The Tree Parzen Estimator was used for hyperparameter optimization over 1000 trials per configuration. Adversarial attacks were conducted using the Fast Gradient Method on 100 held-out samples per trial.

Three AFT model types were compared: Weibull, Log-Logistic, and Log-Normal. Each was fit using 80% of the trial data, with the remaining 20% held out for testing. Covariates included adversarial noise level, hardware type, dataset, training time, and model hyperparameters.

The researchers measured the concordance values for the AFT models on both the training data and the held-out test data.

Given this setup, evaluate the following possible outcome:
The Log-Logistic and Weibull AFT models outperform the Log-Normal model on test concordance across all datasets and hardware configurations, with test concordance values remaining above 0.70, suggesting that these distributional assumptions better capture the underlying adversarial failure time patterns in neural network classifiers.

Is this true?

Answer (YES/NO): NO